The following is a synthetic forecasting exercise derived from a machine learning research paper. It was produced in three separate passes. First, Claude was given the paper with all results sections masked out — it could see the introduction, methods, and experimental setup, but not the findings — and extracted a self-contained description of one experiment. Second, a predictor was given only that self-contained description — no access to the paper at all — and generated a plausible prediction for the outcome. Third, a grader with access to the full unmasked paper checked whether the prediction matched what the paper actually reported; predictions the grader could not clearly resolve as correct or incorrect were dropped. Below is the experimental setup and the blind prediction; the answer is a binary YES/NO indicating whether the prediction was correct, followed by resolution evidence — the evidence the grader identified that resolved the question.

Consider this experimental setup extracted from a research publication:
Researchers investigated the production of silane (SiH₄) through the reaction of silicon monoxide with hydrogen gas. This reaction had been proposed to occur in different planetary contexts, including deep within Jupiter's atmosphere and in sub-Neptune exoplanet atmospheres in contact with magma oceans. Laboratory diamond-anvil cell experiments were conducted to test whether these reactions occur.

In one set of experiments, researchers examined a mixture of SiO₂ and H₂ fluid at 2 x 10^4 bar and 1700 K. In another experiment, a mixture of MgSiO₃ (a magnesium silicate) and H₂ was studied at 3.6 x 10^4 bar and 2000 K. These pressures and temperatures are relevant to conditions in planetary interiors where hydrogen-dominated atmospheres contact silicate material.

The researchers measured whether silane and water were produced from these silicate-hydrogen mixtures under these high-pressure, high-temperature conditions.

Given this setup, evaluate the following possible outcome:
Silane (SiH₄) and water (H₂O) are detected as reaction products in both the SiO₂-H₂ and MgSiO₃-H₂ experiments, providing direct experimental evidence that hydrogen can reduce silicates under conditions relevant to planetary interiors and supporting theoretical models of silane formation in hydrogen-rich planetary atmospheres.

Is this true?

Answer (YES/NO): YES